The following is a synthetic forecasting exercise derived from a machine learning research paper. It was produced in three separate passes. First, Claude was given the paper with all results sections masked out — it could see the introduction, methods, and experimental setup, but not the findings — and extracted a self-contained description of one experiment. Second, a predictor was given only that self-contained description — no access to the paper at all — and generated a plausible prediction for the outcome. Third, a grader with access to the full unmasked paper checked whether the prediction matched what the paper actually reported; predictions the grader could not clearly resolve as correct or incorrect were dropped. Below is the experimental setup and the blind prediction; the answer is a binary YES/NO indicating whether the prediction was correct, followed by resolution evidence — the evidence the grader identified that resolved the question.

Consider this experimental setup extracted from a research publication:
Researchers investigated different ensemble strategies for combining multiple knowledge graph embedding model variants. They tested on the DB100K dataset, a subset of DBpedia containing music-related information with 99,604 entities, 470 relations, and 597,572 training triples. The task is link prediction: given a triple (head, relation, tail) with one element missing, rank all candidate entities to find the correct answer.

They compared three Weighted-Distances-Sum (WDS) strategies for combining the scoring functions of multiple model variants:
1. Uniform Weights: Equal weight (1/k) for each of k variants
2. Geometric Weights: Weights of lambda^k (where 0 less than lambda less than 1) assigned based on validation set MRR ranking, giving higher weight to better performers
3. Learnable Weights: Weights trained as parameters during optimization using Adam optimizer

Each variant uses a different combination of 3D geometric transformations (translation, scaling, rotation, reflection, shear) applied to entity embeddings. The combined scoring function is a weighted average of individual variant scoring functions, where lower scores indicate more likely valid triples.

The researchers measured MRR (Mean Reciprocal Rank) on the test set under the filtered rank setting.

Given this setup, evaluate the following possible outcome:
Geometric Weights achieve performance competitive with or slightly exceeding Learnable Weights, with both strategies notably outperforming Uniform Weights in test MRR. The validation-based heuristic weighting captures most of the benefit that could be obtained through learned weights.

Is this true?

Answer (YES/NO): NO